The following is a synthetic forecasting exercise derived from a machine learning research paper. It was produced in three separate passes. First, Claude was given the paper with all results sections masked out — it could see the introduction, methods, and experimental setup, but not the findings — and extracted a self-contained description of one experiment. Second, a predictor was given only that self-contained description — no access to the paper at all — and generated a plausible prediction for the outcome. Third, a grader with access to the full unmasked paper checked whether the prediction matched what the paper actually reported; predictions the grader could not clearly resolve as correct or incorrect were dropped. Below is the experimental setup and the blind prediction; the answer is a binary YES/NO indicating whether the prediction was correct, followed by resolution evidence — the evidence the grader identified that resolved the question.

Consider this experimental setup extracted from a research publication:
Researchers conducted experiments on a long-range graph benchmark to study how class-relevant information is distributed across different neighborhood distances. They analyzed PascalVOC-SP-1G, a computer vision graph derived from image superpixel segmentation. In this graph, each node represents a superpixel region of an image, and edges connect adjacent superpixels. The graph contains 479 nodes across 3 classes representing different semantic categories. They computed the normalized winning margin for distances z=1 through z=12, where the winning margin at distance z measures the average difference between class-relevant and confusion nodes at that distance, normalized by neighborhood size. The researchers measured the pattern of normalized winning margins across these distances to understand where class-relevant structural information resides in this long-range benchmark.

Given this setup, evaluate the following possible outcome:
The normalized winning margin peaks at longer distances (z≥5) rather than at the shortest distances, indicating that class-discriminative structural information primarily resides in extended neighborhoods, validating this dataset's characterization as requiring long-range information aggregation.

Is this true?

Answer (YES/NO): NO